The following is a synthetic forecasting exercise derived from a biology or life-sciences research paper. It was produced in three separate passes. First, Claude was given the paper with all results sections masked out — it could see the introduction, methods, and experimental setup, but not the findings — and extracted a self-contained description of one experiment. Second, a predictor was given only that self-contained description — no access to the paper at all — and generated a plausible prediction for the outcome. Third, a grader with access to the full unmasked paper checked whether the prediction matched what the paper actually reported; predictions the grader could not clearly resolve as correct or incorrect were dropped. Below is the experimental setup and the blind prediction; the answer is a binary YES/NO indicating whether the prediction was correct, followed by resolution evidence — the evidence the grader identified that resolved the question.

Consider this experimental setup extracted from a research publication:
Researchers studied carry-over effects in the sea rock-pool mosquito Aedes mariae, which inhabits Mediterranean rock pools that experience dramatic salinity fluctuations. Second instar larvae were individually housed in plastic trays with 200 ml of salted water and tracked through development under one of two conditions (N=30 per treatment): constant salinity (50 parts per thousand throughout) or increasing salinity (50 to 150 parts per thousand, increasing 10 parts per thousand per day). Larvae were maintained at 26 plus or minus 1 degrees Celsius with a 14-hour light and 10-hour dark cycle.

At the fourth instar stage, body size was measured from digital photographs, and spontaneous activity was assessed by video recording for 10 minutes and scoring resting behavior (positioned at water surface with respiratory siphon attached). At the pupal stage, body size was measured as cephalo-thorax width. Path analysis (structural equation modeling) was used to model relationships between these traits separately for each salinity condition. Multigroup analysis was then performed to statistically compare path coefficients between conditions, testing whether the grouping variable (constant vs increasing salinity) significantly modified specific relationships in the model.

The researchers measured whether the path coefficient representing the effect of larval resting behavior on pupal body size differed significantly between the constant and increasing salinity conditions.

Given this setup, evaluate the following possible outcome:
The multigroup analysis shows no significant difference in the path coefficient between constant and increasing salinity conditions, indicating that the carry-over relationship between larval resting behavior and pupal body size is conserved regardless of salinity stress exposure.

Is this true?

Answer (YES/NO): YES